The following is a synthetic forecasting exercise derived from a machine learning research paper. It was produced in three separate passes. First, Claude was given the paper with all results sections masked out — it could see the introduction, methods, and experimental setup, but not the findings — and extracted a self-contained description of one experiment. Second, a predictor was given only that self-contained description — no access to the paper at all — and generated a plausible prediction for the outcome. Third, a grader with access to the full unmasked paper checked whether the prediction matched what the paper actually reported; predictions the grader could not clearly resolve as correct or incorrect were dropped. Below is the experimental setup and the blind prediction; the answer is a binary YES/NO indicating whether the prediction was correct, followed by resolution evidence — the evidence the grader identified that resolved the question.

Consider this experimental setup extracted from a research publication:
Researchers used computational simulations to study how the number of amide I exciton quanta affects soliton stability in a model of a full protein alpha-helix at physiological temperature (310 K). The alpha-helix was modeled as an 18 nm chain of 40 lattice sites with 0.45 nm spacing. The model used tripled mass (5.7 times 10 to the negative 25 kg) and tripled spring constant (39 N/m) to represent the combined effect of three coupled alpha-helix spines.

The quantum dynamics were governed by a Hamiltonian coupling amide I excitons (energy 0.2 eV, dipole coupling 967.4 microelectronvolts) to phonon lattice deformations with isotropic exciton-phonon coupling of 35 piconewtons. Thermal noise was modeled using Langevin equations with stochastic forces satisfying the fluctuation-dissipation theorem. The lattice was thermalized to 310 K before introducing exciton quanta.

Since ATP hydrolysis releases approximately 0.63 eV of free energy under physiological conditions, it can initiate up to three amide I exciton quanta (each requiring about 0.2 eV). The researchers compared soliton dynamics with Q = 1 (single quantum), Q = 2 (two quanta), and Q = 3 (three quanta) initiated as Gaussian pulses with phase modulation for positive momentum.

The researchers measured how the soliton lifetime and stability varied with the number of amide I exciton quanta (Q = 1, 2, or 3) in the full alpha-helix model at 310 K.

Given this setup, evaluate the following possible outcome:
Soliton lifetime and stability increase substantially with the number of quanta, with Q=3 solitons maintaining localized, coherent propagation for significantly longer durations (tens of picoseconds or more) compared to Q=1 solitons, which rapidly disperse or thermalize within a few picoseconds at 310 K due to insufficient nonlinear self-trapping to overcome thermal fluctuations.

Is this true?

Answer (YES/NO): YES